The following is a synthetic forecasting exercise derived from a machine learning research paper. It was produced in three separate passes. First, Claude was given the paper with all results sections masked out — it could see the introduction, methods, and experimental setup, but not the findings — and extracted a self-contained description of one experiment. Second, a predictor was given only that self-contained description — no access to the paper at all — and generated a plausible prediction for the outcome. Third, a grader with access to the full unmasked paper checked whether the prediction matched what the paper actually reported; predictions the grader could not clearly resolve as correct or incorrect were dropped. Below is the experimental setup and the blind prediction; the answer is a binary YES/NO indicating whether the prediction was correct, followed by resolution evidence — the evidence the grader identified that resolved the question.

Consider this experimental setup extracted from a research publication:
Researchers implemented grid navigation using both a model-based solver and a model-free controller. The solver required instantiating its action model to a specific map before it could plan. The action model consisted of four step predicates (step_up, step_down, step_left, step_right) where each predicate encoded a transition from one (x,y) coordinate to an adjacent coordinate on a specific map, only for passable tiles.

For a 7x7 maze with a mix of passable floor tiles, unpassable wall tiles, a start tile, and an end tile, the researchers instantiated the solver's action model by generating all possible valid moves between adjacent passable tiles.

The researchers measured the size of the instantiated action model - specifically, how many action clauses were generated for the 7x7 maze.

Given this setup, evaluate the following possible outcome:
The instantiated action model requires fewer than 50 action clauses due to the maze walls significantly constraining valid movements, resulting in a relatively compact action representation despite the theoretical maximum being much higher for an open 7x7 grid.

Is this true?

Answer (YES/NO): NO